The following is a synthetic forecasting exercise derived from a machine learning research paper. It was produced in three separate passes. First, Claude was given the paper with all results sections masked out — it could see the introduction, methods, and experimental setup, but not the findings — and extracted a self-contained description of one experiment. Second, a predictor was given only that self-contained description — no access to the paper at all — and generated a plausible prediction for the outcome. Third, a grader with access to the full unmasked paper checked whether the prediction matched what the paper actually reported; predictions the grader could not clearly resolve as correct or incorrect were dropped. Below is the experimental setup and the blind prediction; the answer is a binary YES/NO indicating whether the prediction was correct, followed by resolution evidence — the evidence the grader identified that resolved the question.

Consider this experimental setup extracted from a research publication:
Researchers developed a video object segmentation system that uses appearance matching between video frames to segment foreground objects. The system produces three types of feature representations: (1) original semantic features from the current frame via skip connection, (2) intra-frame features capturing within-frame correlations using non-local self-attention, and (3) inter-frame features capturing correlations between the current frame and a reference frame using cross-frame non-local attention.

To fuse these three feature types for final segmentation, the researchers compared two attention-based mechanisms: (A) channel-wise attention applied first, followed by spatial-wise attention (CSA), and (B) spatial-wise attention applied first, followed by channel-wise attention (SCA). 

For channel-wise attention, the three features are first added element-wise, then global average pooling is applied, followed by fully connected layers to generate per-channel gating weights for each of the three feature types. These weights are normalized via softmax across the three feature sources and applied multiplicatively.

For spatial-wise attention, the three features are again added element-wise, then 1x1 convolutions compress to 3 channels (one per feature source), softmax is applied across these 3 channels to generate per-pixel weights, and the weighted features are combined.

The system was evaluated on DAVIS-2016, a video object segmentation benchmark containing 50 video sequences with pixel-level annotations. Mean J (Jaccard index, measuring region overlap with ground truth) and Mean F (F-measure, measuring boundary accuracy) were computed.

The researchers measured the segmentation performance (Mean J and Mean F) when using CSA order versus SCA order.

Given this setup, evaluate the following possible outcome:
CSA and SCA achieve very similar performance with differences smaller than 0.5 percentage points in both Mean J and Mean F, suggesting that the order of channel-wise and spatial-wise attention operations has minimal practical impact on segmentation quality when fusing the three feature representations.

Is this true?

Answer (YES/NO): YES